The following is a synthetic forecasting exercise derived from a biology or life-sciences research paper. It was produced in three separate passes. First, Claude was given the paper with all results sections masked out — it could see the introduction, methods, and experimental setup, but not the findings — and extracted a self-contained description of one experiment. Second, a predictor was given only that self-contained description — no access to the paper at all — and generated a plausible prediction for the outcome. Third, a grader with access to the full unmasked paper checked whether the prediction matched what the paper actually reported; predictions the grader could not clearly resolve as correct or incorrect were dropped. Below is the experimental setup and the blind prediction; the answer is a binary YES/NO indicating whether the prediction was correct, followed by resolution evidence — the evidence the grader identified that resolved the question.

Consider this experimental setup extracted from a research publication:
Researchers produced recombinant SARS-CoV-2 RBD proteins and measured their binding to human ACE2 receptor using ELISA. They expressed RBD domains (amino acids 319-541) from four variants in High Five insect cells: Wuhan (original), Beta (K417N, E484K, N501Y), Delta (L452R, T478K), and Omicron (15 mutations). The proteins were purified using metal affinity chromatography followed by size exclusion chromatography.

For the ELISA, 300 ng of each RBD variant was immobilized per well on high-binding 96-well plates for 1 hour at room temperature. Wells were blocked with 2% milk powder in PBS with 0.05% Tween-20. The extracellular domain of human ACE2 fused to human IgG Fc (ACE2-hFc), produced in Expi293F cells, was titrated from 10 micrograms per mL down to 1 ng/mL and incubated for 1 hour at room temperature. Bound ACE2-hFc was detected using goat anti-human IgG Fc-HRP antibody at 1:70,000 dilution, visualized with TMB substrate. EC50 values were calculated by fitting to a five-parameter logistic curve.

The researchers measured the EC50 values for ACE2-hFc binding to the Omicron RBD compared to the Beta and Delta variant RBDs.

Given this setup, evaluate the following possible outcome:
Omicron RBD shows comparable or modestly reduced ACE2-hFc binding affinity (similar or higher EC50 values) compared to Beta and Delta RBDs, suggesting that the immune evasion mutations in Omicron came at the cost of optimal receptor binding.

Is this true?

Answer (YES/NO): YES